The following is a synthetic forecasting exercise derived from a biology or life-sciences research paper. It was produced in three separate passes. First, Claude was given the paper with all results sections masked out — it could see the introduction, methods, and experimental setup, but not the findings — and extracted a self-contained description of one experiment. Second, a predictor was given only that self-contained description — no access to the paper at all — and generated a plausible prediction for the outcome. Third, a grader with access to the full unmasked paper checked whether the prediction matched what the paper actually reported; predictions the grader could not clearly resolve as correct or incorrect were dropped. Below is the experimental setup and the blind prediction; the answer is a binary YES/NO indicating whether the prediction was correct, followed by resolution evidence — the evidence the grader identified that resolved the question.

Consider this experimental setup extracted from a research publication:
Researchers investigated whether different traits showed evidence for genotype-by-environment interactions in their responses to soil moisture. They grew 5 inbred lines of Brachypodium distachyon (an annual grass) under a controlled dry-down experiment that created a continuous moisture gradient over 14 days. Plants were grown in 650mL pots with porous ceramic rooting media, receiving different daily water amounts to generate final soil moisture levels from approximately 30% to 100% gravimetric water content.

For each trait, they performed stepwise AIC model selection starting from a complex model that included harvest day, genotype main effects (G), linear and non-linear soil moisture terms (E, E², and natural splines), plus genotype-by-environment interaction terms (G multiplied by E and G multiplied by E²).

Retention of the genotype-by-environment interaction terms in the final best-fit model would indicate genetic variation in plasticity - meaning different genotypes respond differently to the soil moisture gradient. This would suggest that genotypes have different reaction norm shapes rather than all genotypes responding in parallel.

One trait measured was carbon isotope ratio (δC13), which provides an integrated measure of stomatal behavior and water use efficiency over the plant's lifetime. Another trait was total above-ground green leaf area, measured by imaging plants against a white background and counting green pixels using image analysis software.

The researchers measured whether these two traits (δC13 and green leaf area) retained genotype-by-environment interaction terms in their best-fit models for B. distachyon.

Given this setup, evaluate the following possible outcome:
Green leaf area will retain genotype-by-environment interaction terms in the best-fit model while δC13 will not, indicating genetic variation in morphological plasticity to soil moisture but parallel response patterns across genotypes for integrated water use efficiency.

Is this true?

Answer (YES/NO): NO